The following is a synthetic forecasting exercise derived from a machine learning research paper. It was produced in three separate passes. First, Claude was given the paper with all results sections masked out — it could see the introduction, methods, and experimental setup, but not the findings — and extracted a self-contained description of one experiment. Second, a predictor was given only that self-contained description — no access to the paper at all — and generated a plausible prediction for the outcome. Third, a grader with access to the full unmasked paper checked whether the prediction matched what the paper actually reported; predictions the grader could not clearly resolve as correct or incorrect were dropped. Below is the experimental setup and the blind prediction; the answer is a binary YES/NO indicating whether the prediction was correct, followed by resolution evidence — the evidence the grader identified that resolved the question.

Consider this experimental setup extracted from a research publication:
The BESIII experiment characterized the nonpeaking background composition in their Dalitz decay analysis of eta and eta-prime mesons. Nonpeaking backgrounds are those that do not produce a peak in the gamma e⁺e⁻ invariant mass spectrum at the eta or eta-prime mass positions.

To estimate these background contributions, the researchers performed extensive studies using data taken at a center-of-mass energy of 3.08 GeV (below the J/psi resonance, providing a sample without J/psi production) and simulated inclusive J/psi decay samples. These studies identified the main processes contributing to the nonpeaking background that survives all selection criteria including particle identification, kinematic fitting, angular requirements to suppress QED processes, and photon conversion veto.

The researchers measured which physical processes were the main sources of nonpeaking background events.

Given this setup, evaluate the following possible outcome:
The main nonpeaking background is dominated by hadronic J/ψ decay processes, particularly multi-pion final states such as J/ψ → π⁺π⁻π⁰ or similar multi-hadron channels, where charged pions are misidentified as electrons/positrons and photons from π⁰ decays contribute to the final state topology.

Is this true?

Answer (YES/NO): NO